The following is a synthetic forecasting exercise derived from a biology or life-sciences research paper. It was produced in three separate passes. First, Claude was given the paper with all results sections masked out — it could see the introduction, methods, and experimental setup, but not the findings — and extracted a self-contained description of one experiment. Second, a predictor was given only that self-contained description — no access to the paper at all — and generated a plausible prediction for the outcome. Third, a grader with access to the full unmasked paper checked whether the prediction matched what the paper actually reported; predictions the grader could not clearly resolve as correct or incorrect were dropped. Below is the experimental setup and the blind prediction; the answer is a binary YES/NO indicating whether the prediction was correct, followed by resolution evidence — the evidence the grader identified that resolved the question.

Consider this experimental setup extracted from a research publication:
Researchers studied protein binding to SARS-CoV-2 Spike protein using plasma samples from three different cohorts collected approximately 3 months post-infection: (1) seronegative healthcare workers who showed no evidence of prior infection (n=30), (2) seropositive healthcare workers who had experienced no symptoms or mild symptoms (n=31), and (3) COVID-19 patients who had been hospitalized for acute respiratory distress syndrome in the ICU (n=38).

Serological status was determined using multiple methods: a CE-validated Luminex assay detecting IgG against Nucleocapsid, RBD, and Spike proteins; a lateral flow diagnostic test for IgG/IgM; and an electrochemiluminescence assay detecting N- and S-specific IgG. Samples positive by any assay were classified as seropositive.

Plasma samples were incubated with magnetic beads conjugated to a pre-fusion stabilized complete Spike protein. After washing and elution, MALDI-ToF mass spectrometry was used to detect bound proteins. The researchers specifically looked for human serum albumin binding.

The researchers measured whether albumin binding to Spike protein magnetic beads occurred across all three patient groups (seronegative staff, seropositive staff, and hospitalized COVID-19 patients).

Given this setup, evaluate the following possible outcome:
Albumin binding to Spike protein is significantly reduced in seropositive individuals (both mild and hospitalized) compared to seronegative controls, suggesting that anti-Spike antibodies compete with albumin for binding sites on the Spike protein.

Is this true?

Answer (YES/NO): NO